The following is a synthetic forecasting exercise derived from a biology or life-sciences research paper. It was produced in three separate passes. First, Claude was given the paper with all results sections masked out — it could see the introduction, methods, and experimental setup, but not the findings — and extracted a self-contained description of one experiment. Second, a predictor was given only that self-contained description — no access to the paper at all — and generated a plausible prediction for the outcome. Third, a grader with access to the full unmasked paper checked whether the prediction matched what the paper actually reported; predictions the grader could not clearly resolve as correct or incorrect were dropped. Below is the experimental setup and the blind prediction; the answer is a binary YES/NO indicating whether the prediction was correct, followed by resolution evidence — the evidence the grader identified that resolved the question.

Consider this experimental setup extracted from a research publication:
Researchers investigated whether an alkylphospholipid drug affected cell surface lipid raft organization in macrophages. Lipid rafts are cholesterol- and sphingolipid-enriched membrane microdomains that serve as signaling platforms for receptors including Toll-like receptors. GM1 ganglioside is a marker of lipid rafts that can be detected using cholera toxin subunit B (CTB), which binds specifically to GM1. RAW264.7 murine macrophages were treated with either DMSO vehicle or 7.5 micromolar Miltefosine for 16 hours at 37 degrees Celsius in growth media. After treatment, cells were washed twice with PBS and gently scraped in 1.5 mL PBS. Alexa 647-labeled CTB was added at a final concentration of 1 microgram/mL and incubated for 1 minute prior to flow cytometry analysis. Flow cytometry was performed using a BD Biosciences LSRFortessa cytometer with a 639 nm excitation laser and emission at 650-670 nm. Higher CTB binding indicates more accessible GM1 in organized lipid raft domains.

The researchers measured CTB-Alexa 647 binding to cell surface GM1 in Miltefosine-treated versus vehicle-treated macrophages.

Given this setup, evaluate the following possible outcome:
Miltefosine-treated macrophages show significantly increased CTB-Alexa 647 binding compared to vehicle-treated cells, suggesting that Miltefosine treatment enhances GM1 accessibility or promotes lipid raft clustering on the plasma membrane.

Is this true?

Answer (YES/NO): NO